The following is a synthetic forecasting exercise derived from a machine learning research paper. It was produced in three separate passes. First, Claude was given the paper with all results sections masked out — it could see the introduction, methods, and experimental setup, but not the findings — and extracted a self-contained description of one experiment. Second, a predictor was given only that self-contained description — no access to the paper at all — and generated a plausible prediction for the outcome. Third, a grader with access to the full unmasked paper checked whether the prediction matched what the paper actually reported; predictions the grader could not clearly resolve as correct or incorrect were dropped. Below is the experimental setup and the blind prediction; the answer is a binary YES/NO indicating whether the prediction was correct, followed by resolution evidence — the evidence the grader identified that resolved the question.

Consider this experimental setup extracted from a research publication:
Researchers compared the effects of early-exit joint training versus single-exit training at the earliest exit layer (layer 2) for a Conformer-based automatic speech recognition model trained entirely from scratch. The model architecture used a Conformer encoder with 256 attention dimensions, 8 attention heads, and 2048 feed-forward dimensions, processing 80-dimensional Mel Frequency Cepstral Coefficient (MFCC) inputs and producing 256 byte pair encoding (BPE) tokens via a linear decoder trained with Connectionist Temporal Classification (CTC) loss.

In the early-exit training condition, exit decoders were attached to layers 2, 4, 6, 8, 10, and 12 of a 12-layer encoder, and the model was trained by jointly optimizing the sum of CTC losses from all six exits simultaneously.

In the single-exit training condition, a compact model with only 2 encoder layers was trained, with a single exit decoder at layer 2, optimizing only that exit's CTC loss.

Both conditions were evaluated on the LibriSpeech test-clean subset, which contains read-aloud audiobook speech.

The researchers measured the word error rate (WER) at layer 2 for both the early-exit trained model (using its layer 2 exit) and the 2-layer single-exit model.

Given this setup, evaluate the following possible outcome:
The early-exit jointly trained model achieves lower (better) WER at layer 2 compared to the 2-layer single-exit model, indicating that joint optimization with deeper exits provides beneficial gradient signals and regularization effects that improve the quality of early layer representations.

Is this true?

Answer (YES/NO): NO